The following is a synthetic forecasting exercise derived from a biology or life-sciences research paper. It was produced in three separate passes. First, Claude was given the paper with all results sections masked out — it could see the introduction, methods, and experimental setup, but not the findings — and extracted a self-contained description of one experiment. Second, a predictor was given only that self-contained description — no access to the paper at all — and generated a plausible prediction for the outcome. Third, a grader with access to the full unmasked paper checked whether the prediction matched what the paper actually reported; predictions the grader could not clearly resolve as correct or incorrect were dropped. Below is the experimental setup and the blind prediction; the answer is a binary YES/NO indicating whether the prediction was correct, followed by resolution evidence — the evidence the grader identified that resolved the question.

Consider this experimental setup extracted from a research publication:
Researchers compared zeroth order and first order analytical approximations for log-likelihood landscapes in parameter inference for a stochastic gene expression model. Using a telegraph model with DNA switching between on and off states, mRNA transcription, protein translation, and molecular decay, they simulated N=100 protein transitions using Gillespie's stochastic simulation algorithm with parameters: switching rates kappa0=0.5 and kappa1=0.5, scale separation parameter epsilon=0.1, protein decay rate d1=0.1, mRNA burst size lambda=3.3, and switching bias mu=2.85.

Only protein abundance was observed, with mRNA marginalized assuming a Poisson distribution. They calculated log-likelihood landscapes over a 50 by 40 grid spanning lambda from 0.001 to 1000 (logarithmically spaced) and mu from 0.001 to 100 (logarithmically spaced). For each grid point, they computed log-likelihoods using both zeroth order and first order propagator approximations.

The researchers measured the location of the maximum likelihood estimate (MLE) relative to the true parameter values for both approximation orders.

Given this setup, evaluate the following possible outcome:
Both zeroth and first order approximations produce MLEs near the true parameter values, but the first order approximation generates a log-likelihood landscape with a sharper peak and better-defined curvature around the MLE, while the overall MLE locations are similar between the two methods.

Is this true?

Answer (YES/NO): NO